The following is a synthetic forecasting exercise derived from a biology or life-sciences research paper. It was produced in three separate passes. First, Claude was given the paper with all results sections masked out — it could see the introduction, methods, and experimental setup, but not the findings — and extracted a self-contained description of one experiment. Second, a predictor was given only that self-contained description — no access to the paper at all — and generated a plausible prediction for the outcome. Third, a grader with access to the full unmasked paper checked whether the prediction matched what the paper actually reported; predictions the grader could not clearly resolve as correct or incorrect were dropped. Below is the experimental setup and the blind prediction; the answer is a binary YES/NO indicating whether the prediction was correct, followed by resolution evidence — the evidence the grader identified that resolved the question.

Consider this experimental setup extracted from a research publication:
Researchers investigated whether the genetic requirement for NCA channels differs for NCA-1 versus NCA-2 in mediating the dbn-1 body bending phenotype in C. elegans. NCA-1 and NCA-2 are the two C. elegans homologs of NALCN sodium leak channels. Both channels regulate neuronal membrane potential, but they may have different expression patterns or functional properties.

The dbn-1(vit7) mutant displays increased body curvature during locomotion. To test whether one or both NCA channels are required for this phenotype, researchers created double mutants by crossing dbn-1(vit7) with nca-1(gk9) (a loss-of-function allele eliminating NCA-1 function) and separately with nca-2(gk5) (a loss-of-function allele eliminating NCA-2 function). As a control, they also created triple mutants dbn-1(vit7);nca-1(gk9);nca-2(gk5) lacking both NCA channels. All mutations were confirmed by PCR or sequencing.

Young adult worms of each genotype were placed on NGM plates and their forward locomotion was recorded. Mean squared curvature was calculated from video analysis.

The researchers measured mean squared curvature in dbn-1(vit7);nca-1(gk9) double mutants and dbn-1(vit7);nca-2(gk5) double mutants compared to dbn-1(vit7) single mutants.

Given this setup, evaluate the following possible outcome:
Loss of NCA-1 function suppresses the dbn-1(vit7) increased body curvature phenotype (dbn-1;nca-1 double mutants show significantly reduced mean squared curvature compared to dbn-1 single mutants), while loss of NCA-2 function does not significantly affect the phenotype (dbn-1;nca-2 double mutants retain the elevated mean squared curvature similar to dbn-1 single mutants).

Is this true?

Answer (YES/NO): NO